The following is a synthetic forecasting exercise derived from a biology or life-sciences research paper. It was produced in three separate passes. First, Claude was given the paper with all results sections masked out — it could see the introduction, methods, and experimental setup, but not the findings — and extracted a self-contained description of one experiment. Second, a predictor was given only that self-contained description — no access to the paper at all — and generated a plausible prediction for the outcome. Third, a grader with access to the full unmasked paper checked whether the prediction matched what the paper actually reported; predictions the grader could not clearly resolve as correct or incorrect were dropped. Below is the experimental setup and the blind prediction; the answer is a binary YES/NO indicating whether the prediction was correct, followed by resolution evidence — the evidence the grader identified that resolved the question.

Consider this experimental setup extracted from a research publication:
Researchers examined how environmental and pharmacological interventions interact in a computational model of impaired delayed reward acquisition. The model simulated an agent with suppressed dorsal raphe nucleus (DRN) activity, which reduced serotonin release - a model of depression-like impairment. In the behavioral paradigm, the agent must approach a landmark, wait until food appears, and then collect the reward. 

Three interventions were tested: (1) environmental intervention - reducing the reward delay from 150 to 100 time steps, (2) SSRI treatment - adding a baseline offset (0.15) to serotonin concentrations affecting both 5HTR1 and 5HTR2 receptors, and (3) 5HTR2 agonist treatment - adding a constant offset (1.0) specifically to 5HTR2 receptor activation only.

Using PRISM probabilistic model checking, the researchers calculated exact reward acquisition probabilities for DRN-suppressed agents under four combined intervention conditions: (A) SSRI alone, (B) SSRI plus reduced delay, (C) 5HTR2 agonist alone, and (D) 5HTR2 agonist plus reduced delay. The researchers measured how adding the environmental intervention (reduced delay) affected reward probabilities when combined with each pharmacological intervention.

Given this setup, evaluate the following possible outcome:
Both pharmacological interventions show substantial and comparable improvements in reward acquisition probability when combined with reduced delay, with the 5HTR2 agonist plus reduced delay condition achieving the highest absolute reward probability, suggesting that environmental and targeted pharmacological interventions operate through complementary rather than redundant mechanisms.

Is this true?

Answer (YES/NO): NO